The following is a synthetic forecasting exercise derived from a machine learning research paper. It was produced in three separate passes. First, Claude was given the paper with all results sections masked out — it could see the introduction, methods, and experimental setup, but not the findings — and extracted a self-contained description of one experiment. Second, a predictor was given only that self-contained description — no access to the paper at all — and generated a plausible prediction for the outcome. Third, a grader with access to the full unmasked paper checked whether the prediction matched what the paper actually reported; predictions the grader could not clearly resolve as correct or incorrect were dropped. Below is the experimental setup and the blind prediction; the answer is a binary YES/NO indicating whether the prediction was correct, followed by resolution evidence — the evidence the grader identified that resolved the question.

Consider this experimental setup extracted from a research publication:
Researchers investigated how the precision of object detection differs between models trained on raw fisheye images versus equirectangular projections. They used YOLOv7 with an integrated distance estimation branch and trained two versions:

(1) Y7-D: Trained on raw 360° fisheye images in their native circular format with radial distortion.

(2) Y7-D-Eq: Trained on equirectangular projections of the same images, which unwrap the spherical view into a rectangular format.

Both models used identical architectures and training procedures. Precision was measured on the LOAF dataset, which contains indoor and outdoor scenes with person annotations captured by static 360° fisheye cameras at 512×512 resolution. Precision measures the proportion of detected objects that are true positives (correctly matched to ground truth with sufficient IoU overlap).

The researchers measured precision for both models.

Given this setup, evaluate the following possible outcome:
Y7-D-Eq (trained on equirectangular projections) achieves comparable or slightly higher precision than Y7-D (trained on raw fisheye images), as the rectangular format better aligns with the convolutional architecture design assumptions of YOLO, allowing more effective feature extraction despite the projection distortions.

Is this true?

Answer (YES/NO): NO